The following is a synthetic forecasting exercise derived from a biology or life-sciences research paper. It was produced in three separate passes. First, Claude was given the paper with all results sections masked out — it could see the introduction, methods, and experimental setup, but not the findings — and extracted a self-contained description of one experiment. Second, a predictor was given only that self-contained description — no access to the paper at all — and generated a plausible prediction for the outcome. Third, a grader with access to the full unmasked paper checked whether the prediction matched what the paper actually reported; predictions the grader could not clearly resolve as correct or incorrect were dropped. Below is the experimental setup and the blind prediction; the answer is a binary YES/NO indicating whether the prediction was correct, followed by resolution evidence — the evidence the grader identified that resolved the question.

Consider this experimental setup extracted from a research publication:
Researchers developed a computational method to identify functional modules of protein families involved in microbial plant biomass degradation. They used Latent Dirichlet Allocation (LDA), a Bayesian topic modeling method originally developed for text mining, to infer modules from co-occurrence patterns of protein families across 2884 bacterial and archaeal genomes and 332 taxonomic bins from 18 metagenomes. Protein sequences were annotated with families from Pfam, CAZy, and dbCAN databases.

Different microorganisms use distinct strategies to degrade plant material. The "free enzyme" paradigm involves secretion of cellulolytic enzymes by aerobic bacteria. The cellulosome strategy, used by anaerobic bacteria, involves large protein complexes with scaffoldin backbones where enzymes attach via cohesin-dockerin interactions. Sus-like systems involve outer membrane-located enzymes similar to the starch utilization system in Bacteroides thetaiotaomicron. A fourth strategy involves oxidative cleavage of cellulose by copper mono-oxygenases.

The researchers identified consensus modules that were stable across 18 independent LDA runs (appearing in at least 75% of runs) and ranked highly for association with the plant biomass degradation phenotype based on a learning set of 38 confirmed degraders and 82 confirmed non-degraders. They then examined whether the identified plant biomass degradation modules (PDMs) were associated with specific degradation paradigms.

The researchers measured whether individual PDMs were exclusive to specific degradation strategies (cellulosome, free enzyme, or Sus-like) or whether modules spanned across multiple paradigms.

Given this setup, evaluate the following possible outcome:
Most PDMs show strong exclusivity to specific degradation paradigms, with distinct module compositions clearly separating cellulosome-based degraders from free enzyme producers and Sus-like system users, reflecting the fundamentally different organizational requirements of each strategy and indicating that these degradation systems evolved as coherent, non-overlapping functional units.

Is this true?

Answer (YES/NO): NO